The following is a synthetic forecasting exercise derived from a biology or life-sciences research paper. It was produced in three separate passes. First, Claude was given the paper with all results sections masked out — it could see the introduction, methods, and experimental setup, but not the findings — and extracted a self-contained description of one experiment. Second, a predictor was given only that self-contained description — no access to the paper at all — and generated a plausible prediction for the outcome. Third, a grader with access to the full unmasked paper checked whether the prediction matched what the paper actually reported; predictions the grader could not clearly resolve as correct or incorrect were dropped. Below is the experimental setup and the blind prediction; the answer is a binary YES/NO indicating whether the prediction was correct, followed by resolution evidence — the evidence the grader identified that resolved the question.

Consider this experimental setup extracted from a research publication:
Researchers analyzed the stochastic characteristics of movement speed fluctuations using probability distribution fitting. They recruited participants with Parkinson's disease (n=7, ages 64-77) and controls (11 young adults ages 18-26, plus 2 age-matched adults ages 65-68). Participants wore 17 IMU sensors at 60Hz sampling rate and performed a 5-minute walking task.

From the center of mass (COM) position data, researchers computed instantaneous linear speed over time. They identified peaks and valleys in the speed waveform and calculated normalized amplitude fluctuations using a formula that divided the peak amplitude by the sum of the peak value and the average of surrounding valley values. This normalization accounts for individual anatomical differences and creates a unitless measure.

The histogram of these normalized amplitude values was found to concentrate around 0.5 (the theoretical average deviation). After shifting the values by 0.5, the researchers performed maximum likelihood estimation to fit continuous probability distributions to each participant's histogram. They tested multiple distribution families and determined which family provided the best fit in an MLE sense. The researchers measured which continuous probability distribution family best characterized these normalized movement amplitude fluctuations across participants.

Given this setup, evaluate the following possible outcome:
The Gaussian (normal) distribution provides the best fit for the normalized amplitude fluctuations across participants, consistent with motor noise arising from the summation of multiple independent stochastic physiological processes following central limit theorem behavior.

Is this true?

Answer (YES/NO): NO